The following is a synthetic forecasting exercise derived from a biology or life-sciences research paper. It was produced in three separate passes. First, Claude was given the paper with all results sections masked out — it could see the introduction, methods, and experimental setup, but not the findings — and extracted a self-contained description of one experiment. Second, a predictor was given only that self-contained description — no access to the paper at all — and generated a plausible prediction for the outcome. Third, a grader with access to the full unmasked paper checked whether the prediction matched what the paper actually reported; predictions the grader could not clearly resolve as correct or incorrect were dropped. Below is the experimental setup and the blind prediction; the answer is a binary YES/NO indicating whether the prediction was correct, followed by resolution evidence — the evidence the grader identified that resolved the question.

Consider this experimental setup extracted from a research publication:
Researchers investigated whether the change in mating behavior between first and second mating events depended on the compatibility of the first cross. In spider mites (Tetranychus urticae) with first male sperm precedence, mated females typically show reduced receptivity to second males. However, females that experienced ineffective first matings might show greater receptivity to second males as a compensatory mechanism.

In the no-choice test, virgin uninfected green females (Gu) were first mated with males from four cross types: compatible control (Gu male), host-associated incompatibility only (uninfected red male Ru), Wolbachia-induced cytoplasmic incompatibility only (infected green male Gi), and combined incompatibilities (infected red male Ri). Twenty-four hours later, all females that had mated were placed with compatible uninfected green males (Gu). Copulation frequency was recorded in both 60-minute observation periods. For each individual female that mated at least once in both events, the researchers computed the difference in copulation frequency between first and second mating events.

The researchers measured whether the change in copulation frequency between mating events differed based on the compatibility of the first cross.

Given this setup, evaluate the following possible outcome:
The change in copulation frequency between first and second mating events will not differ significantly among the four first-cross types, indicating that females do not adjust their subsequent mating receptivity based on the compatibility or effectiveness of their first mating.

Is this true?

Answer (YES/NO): YES